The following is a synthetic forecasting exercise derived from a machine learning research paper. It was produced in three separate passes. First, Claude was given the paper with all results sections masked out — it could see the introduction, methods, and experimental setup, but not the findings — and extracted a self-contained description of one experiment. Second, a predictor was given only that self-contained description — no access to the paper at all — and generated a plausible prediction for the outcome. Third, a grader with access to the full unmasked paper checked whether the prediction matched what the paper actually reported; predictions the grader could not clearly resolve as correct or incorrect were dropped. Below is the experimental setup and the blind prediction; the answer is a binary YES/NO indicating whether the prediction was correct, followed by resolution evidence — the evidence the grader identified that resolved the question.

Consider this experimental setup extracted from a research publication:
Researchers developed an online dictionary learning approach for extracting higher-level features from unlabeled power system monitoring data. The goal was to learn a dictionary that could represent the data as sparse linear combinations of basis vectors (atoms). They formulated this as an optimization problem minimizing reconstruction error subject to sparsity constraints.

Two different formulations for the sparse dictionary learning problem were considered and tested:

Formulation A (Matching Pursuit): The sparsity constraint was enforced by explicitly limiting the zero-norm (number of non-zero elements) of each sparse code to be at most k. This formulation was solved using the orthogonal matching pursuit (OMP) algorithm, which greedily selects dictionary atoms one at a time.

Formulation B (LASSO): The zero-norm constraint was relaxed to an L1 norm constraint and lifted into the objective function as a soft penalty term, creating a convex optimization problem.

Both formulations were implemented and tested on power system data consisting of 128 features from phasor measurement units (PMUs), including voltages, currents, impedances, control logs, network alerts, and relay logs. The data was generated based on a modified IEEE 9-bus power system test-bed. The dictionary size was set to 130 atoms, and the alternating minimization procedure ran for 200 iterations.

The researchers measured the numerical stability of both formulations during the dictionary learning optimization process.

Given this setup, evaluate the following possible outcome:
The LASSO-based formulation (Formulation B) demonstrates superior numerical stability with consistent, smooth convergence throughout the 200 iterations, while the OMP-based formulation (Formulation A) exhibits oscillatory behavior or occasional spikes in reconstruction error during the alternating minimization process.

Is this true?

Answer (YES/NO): NO